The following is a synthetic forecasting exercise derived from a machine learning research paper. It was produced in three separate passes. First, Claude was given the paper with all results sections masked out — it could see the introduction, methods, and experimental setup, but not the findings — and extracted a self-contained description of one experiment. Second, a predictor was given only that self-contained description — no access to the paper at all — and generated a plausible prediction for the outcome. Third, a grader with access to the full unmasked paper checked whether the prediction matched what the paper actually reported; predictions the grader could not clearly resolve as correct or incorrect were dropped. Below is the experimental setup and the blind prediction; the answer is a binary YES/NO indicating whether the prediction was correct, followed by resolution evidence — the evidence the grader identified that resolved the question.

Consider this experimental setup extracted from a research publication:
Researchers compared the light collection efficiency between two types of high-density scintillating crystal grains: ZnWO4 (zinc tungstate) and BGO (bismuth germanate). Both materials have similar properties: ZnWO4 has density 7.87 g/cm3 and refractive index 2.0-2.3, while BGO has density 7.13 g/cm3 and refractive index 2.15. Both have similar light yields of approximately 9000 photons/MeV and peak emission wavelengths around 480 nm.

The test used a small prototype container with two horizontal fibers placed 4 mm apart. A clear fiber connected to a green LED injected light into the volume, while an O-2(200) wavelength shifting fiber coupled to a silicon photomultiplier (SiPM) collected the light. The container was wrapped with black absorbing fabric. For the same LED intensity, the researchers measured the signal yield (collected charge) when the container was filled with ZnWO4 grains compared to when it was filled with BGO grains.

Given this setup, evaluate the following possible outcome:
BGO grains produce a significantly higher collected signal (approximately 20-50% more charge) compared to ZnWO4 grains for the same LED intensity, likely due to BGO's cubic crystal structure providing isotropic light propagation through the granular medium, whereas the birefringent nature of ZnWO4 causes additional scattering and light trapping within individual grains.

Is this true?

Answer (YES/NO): NO